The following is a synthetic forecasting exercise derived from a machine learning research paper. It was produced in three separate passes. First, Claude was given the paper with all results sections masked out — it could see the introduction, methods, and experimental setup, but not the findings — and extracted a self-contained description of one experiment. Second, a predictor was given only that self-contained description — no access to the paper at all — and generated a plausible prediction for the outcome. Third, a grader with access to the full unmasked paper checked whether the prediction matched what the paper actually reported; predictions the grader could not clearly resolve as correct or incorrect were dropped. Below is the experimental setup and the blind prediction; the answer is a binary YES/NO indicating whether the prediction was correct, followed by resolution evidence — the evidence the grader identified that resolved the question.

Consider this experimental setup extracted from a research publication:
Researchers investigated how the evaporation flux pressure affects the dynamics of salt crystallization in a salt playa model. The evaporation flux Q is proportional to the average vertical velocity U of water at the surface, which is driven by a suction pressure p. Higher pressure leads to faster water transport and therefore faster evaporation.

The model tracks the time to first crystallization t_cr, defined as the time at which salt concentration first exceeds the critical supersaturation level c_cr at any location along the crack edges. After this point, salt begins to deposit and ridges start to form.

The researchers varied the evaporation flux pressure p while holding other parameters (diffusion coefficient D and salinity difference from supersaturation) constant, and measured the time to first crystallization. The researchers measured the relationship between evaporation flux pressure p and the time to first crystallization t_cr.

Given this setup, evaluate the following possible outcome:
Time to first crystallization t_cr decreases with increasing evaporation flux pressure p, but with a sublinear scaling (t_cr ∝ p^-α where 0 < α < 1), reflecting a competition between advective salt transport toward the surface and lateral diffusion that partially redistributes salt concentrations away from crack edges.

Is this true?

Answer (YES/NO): NO